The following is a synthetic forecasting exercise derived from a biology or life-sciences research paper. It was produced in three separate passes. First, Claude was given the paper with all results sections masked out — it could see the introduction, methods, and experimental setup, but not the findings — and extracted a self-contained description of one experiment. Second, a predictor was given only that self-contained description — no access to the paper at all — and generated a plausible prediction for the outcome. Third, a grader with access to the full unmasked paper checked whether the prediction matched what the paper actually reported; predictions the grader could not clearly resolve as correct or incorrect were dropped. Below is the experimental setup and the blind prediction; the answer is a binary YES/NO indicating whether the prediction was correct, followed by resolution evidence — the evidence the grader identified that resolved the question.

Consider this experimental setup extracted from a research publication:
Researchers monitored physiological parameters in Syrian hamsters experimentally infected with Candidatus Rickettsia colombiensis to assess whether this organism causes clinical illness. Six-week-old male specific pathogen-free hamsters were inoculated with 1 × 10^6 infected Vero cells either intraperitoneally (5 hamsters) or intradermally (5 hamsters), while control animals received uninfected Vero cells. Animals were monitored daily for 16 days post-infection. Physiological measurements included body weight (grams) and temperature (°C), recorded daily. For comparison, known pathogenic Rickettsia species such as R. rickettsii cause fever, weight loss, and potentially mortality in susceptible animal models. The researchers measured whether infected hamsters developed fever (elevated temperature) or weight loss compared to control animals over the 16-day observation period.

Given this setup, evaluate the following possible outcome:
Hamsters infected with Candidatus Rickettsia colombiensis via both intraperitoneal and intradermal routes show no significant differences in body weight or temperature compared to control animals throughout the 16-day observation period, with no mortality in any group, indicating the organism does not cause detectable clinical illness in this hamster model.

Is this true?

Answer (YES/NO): YES